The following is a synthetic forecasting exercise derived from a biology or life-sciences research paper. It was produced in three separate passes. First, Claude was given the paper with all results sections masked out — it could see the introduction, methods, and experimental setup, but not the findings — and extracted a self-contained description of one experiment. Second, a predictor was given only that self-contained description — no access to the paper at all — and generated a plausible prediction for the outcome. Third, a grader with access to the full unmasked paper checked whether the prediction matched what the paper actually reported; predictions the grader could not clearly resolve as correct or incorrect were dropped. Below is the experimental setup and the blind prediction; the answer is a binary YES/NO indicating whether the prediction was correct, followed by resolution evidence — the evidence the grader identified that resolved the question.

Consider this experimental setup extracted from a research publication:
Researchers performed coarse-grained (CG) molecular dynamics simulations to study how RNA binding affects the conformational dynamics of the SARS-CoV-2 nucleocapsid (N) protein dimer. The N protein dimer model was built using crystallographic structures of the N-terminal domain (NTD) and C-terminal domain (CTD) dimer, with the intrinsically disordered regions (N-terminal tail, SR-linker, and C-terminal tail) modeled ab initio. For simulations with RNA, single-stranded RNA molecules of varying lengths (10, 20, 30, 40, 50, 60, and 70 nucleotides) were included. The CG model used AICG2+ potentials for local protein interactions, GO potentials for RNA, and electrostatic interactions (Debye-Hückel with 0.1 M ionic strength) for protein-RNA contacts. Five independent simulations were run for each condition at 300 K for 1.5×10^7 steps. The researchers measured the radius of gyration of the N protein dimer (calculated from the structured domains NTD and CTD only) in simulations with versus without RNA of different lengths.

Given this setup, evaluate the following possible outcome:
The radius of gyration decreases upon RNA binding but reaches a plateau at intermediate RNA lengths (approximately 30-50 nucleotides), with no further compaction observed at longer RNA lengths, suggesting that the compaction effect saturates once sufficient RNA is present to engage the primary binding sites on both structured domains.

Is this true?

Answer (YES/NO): NO